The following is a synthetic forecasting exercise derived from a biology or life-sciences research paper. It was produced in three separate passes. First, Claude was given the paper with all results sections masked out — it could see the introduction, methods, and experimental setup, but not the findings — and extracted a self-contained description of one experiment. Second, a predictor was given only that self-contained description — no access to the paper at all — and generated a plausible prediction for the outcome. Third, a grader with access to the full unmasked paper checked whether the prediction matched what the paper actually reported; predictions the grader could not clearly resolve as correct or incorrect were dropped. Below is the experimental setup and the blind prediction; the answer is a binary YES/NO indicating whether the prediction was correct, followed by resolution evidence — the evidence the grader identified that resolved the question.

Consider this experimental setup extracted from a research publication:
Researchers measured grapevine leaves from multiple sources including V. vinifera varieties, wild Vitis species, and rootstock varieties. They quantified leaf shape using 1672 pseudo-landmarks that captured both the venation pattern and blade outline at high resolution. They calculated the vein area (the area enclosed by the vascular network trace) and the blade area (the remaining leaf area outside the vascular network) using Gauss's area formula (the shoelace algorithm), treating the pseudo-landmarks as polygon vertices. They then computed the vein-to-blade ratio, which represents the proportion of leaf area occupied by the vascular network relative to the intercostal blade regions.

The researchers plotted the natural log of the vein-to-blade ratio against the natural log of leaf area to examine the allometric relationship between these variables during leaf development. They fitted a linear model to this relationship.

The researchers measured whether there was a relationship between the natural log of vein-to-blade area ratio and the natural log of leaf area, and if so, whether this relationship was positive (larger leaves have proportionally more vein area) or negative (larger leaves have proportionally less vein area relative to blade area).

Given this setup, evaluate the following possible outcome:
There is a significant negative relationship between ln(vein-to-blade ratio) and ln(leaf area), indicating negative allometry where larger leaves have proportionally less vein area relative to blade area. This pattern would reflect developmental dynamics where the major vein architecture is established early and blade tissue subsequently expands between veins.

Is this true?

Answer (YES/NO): YES